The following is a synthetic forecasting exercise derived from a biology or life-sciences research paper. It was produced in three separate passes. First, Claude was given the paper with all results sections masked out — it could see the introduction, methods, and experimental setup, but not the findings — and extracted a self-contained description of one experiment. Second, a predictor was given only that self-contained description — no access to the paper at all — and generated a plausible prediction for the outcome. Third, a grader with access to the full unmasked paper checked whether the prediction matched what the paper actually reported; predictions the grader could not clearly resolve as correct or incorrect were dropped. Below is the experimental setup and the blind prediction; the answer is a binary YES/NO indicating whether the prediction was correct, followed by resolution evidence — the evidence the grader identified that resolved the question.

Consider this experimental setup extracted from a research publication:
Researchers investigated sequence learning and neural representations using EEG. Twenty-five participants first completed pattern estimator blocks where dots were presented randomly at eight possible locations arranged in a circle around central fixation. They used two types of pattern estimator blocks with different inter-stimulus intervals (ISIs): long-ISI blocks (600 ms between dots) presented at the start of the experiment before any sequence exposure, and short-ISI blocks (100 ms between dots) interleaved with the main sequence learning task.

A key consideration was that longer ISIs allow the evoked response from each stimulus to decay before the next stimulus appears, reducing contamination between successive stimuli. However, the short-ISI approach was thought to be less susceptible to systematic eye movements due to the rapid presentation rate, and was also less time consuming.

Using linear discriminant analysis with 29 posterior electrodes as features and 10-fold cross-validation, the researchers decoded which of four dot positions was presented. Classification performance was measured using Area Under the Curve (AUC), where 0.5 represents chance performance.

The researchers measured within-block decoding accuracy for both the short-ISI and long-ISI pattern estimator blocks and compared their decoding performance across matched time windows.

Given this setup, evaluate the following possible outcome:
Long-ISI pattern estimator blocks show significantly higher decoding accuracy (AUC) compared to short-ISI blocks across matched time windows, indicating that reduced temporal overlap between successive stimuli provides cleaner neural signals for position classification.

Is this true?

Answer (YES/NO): YES